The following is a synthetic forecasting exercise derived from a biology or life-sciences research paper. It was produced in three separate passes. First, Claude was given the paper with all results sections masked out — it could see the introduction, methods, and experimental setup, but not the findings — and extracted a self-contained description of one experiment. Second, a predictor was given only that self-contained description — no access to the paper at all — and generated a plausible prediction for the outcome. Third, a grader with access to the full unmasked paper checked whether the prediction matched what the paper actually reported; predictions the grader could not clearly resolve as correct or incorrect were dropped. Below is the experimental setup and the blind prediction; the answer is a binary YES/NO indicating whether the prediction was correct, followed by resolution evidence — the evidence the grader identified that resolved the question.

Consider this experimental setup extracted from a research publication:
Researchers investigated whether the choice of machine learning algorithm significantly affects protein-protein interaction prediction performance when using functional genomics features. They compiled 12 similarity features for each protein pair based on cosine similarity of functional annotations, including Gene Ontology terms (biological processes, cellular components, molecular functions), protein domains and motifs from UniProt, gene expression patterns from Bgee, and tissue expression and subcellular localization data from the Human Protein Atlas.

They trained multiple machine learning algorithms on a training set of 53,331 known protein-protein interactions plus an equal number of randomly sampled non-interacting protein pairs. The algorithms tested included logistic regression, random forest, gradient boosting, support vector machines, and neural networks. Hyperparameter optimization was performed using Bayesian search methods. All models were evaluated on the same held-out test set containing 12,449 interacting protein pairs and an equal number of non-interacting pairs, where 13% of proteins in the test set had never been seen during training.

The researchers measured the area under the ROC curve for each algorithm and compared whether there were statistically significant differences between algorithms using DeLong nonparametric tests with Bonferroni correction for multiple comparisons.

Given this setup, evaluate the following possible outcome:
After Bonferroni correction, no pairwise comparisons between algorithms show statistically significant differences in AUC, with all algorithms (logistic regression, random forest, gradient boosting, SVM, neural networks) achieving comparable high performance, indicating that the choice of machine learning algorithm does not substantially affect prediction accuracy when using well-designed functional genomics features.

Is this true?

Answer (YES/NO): NO